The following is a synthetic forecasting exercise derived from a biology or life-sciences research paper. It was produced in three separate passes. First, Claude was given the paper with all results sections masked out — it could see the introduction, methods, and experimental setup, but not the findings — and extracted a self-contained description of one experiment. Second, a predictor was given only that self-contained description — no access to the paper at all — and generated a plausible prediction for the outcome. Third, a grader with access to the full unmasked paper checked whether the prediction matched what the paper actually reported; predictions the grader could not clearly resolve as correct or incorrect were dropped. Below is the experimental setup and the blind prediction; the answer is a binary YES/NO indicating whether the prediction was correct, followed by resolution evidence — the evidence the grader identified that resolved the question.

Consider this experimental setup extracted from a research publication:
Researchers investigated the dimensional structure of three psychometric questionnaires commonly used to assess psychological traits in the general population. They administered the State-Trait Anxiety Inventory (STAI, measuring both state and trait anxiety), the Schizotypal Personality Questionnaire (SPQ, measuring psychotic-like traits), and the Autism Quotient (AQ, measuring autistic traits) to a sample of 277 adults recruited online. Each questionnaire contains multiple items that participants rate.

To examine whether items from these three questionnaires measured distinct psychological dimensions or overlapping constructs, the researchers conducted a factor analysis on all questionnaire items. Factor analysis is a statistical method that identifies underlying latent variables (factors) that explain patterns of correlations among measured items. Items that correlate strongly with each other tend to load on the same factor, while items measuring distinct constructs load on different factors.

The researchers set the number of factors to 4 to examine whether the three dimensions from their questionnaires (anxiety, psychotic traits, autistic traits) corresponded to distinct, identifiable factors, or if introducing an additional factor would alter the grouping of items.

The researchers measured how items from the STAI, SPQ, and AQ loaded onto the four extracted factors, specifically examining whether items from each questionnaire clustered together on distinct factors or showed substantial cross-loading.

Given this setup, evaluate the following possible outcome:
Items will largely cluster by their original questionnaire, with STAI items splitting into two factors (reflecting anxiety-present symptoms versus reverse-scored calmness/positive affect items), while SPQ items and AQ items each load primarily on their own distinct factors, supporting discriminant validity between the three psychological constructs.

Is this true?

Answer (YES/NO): NO